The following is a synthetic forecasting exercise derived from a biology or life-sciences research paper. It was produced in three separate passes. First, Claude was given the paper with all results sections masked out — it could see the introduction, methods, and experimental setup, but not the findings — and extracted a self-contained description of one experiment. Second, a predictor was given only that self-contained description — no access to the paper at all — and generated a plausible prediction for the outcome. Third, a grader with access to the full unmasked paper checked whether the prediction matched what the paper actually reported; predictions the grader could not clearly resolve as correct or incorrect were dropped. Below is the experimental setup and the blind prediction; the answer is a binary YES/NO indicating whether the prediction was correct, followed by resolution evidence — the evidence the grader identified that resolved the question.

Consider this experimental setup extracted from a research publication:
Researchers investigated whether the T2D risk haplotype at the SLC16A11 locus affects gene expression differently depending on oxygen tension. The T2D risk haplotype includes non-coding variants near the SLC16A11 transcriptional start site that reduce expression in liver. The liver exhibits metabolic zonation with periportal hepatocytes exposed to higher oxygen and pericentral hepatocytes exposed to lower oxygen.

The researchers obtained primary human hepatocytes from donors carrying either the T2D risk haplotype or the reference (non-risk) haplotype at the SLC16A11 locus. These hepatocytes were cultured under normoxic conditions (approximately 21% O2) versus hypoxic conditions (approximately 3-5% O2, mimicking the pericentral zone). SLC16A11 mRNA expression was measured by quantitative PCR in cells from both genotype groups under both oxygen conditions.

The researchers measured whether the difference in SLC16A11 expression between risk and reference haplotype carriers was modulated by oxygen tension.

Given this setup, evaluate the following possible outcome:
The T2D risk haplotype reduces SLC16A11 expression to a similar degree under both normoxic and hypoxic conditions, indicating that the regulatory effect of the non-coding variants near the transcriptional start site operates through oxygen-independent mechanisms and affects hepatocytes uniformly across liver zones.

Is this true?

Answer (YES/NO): NO